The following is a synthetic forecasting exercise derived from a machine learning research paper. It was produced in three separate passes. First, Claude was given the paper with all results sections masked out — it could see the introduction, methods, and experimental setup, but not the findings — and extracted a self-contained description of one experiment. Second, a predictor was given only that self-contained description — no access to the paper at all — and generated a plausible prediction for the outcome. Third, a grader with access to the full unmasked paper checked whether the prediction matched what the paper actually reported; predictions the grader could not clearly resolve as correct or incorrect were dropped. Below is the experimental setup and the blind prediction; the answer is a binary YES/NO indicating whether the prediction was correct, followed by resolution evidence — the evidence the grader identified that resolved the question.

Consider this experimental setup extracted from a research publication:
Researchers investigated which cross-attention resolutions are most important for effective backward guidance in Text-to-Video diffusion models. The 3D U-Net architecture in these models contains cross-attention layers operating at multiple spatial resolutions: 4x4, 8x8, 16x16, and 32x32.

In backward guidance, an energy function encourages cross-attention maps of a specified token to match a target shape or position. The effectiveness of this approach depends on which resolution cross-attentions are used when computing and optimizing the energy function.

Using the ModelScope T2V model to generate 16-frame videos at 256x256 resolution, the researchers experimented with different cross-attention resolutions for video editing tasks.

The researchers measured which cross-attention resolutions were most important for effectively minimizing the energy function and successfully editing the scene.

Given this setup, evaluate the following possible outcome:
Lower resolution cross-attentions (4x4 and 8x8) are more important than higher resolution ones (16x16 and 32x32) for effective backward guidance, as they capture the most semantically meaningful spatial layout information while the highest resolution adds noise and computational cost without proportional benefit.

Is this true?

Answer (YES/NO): NO